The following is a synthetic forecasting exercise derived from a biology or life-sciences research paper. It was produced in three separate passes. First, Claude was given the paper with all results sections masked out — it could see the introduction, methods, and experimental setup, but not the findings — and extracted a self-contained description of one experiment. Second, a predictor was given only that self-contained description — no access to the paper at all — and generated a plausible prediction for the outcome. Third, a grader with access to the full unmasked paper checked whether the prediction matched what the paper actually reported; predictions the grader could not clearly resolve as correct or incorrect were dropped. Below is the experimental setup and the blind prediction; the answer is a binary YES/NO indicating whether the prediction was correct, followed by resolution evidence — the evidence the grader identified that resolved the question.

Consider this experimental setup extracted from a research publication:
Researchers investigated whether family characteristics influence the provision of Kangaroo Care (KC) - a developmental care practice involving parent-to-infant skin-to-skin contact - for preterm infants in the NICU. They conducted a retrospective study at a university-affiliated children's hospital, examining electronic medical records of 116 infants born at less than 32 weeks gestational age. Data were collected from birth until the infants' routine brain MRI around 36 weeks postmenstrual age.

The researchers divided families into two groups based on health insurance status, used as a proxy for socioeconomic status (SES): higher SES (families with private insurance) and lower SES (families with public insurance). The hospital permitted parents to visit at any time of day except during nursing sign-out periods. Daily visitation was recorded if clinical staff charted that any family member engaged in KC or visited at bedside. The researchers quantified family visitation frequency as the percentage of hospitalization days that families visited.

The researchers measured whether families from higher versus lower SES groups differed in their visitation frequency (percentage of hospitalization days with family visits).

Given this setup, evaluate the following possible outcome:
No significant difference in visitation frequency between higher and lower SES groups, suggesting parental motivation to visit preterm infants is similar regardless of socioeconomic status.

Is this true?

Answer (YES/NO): NO